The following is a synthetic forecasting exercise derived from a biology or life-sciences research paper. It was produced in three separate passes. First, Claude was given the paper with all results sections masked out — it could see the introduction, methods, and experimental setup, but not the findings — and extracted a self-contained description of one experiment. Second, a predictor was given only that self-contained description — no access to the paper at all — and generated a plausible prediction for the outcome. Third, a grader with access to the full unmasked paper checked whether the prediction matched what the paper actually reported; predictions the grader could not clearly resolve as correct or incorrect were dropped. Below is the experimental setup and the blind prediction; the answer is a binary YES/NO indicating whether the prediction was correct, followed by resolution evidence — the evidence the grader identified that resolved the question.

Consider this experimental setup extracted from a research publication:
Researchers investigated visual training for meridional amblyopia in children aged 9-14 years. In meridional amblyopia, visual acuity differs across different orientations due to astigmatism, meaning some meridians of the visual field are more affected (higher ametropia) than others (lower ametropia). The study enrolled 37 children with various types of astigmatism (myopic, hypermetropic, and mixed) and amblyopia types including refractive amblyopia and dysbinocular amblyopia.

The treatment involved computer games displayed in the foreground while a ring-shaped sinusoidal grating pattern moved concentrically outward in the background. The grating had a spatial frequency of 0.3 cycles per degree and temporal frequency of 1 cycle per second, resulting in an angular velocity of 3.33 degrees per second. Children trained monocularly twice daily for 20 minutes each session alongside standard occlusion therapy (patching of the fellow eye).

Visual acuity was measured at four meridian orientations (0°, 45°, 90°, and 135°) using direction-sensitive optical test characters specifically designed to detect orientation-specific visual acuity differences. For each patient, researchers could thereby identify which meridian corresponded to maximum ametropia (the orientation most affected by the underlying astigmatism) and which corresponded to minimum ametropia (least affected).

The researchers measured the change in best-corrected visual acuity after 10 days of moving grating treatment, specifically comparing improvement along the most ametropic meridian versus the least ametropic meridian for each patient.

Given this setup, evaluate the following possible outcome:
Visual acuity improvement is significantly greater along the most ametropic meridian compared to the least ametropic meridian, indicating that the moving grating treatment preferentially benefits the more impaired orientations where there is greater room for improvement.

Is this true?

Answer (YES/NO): YES